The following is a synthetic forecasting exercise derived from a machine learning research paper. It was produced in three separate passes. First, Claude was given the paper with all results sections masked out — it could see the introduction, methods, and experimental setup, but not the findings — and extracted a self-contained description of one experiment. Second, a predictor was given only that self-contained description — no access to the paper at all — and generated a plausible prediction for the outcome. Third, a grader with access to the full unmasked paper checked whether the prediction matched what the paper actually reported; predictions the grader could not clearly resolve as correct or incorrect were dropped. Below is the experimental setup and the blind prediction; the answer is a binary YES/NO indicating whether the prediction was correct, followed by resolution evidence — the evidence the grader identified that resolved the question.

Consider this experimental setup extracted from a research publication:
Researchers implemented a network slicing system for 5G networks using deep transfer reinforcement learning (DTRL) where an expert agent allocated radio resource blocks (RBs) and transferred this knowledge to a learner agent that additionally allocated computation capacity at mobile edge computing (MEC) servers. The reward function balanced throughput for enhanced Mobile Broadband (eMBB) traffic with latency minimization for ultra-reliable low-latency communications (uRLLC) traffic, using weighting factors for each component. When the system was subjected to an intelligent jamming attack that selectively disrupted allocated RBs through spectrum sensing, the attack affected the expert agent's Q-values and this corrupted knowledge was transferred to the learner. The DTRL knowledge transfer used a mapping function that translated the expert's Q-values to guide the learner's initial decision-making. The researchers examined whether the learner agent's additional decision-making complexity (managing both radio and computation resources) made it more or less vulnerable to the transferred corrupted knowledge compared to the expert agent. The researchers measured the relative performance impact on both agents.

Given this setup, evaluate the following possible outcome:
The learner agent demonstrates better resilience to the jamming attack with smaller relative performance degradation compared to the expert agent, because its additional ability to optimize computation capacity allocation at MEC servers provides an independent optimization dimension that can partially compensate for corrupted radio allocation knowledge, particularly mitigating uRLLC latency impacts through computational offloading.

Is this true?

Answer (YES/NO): NO